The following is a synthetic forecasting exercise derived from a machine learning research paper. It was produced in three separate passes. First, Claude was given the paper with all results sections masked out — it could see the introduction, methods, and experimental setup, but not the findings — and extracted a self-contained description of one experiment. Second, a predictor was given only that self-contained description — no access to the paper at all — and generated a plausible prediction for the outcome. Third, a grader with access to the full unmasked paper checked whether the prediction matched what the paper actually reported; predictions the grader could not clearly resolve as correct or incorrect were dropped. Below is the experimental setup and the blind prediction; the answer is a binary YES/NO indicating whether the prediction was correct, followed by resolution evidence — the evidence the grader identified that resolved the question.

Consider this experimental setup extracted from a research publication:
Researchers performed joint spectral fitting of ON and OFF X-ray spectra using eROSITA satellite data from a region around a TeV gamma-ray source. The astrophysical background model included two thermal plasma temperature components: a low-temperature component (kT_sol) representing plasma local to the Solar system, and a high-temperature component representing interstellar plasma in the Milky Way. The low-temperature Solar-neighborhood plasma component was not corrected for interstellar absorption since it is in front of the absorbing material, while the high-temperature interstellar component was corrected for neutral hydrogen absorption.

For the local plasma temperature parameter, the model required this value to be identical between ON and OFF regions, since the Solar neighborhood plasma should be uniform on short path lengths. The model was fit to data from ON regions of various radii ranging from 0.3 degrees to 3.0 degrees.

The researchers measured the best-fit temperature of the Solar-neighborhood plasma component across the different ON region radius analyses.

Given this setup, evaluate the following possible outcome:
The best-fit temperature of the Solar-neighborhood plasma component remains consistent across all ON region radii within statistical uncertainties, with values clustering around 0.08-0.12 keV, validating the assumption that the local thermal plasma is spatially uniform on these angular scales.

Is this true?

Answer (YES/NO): NO